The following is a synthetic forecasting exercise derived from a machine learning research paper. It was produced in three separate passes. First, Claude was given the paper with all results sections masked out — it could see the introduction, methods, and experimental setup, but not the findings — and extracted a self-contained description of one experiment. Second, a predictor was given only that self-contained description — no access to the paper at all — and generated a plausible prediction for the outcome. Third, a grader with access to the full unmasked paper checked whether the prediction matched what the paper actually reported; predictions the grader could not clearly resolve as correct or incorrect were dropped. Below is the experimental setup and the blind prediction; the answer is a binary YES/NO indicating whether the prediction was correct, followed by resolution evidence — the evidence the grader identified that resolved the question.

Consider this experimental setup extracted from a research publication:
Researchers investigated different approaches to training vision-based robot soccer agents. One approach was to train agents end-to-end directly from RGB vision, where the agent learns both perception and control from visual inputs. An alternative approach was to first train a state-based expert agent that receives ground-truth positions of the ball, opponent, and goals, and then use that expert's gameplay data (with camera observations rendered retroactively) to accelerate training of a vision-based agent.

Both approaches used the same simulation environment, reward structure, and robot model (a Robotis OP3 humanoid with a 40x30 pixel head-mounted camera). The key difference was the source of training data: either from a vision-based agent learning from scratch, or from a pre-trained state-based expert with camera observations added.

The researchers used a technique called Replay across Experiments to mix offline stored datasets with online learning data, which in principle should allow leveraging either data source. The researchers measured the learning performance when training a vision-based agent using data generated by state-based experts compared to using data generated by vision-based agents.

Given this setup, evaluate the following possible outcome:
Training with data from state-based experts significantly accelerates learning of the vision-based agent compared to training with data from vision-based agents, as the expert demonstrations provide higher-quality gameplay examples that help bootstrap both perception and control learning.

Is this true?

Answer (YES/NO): NO